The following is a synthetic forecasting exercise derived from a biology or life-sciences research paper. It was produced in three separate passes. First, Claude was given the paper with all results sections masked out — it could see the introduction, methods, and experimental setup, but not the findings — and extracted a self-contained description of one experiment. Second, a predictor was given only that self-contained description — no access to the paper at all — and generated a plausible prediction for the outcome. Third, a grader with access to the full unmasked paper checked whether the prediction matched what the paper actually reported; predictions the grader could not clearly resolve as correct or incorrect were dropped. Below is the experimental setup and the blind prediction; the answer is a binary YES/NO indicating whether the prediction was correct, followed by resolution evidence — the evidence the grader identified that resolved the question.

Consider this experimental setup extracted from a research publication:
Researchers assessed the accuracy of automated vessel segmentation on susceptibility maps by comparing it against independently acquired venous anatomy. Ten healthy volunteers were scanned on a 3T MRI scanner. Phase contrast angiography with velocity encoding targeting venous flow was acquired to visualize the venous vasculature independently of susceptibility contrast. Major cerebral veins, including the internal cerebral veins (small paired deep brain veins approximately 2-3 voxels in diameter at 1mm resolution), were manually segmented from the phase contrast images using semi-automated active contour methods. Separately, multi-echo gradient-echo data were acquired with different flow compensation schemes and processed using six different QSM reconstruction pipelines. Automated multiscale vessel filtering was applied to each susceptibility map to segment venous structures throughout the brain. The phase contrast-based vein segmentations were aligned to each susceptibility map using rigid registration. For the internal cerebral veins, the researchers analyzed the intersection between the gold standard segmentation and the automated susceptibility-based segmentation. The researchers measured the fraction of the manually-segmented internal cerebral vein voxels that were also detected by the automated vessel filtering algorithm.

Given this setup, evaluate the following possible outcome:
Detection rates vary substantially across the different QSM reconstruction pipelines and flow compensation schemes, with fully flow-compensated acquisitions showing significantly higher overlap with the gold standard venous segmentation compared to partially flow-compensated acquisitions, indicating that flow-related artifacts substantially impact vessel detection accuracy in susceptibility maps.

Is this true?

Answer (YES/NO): NO